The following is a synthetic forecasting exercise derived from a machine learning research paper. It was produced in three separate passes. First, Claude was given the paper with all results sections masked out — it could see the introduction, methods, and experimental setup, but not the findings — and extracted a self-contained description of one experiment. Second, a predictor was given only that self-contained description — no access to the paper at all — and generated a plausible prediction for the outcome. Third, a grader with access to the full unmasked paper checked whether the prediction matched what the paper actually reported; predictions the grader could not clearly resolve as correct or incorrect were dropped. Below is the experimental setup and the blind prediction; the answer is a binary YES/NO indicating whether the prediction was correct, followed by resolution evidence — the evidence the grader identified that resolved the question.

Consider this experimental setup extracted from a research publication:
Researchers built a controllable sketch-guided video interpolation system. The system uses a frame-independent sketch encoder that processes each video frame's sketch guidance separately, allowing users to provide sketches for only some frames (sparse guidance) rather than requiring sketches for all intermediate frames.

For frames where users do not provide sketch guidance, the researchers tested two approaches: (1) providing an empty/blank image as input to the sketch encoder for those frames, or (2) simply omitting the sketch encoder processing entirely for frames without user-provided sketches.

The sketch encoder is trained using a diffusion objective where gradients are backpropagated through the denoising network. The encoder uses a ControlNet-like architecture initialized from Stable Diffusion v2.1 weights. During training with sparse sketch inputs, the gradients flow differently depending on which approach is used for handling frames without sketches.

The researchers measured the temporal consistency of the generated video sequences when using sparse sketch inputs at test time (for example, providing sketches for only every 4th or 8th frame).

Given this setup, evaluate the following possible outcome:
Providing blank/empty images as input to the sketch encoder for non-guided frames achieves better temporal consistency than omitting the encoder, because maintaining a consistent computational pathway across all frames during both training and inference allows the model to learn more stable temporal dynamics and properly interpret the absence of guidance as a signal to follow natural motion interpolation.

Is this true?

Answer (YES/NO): YES